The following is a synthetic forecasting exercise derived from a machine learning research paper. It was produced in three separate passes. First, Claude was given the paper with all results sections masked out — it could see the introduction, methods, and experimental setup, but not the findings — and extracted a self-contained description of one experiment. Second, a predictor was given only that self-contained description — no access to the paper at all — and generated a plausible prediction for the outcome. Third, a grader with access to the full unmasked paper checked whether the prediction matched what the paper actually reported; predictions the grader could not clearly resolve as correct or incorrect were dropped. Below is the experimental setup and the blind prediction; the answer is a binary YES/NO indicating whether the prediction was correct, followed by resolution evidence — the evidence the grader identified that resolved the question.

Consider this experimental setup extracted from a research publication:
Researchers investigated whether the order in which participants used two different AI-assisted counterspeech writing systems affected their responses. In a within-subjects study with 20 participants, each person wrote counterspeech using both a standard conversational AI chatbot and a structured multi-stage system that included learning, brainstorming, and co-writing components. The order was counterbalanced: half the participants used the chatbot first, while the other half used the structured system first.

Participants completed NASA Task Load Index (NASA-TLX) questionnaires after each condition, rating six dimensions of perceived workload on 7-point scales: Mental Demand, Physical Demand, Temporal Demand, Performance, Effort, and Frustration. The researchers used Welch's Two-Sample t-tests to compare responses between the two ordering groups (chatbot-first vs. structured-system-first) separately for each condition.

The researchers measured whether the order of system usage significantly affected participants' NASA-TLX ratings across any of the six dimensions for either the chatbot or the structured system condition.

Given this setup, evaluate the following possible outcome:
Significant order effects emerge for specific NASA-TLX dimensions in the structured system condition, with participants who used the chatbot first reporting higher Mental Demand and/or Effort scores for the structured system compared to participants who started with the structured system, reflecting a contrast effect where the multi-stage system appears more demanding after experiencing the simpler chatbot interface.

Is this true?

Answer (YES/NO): NO